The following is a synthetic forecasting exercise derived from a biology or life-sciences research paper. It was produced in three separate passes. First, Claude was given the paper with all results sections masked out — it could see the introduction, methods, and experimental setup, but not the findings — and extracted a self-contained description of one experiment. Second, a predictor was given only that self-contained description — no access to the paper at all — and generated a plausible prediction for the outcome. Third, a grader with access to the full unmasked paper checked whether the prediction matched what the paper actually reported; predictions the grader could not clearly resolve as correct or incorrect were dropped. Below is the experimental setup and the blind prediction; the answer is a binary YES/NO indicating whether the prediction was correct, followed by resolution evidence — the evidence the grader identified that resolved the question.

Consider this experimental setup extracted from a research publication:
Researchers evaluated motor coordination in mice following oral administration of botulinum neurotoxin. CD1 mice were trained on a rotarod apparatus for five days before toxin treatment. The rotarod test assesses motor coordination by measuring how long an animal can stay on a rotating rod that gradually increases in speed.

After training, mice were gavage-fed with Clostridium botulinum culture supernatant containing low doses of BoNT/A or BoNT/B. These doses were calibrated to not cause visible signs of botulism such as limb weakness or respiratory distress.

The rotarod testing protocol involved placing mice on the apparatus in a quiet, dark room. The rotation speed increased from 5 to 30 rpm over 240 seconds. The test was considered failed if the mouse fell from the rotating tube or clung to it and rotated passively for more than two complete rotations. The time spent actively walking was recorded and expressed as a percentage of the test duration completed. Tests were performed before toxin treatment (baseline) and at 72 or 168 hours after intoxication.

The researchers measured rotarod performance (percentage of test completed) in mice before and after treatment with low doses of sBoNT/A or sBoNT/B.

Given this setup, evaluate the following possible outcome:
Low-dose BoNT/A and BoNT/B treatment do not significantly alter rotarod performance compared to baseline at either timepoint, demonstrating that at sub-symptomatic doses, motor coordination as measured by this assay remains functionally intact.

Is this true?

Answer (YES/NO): YES